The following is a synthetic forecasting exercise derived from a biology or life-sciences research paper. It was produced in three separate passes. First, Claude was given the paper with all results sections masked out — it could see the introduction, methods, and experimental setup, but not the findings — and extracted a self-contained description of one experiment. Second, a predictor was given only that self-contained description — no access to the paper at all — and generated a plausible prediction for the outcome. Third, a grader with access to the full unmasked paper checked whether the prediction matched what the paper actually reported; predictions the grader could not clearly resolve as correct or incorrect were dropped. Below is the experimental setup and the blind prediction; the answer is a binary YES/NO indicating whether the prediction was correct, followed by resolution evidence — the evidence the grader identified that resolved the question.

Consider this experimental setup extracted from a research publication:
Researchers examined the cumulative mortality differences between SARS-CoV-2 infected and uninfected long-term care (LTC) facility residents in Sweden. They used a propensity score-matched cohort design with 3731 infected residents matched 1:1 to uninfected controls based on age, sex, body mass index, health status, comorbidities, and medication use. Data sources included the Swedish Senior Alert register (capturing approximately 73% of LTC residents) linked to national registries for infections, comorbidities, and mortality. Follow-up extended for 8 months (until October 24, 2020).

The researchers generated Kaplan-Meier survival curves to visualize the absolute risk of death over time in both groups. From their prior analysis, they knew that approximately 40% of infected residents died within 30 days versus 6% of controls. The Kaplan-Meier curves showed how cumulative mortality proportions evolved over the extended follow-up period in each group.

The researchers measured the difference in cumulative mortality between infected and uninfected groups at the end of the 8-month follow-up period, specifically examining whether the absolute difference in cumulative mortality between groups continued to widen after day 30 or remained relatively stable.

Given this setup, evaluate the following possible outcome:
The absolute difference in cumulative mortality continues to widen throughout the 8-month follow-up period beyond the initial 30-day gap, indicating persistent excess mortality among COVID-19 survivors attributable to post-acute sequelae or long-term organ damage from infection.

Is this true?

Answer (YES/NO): NO